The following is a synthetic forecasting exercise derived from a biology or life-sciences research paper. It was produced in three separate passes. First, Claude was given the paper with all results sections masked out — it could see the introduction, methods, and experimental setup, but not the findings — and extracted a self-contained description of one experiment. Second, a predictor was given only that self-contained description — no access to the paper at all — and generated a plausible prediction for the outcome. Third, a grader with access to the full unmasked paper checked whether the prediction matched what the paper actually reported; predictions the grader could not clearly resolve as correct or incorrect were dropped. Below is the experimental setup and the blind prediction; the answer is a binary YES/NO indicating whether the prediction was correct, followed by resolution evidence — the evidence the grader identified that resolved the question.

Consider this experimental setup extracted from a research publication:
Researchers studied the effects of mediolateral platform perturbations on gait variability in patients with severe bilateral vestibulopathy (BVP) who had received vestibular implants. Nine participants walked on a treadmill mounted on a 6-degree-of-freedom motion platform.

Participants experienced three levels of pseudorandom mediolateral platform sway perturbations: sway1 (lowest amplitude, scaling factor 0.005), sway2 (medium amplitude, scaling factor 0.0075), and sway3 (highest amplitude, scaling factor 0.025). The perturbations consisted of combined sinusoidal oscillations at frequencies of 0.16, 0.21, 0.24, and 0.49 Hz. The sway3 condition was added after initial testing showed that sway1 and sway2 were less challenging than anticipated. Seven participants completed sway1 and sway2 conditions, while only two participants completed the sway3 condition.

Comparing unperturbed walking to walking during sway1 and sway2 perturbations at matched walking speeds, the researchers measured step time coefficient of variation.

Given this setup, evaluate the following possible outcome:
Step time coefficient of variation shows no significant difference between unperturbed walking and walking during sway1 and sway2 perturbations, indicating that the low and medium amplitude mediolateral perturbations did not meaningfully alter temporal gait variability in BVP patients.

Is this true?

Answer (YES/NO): YES